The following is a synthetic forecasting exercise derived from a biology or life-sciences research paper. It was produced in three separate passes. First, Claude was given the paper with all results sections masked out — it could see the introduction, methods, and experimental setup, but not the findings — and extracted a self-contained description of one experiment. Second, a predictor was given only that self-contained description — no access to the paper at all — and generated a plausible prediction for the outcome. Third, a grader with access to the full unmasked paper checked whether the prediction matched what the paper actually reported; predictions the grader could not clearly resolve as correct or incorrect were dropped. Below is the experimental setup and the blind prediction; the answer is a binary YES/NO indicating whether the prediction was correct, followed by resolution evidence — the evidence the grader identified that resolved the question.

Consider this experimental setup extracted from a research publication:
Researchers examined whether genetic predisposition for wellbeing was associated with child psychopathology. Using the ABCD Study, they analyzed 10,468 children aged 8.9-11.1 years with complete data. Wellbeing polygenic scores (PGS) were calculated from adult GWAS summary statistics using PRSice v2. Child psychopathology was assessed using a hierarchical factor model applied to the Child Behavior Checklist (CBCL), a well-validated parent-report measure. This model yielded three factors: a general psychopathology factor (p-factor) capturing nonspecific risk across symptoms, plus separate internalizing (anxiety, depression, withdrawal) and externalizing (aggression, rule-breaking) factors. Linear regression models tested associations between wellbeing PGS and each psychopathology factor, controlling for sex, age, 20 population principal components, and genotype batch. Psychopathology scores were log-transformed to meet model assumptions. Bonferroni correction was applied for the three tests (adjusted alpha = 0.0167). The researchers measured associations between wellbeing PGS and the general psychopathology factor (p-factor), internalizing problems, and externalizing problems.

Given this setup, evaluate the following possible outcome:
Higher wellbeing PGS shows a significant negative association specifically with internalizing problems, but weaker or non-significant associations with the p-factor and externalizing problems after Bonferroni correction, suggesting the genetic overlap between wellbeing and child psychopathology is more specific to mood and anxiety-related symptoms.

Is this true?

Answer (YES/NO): NO